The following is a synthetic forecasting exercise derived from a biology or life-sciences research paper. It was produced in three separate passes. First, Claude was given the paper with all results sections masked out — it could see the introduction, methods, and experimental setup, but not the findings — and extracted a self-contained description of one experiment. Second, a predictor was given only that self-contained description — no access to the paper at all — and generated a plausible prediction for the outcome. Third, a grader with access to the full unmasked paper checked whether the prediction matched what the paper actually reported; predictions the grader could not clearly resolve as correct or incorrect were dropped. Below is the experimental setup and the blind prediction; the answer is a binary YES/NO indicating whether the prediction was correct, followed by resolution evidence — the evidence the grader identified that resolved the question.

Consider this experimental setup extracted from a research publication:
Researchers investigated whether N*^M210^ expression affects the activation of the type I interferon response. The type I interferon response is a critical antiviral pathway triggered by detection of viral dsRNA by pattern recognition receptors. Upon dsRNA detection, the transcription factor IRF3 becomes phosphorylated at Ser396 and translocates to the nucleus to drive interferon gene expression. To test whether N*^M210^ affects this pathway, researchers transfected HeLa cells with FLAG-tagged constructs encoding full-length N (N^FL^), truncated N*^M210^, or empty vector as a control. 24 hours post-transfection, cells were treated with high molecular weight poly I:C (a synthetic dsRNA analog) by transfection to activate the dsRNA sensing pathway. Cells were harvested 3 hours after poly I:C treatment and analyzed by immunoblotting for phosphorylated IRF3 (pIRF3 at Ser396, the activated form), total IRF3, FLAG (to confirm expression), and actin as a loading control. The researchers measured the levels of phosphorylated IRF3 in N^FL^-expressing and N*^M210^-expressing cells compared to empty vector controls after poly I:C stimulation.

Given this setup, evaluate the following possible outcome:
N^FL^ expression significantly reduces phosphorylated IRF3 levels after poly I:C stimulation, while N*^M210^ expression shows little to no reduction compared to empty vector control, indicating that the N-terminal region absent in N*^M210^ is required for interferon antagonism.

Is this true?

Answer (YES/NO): NO